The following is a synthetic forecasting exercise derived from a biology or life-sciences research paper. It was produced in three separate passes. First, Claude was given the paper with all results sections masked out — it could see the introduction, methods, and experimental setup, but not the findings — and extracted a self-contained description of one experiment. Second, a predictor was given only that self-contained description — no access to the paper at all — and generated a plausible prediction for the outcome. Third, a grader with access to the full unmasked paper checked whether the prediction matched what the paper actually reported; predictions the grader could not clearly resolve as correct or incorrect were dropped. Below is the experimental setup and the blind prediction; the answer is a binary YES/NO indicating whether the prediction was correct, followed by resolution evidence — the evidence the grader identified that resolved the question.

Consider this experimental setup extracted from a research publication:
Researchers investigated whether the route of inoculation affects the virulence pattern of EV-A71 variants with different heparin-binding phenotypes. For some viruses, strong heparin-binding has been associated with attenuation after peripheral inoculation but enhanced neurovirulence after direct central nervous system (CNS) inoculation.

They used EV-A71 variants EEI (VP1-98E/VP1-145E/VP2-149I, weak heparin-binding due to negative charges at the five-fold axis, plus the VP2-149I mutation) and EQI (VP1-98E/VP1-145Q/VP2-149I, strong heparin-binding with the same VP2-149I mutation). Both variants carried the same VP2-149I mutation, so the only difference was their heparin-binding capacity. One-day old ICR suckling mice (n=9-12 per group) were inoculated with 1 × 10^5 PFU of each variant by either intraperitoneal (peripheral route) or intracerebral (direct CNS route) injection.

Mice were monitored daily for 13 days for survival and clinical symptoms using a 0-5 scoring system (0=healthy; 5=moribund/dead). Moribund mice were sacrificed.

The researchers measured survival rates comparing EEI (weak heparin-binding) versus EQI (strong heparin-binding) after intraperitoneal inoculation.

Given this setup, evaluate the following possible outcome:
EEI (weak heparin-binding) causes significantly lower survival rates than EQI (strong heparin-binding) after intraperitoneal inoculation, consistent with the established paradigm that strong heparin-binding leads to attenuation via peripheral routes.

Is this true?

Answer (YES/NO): YES